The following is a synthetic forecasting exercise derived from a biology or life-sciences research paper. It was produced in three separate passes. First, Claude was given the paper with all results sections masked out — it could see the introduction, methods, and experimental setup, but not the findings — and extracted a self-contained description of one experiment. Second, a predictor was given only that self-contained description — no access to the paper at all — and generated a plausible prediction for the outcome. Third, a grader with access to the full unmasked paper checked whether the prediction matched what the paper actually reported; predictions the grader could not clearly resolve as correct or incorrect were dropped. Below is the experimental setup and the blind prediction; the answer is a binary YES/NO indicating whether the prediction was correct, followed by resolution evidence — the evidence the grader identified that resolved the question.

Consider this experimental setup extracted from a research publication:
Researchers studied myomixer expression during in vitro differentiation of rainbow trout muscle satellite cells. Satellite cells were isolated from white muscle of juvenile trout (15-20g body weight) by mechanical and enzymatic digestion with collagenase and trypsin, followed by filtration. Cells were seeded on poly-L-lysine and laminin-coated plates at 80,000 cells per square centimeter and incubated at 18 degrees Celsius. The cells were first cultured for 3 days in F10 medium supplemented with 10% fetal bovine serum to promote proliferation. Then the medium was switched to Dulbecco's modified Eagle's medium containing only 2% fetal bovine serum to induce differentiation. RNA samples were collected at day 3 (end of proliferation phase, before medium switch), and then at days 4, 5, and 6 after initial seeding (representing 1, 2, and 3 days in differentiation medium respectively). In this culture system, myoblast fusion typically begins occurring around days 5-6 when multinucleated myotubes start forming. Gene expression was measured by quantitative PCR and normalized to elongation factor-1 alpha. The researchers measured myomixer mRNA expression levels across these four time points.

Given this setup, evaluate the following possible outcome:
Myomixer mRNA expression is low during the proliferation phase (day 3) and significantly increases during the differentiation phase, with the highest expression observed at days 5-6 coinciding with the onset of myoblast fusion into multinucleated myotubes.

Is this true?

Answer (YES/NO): YES